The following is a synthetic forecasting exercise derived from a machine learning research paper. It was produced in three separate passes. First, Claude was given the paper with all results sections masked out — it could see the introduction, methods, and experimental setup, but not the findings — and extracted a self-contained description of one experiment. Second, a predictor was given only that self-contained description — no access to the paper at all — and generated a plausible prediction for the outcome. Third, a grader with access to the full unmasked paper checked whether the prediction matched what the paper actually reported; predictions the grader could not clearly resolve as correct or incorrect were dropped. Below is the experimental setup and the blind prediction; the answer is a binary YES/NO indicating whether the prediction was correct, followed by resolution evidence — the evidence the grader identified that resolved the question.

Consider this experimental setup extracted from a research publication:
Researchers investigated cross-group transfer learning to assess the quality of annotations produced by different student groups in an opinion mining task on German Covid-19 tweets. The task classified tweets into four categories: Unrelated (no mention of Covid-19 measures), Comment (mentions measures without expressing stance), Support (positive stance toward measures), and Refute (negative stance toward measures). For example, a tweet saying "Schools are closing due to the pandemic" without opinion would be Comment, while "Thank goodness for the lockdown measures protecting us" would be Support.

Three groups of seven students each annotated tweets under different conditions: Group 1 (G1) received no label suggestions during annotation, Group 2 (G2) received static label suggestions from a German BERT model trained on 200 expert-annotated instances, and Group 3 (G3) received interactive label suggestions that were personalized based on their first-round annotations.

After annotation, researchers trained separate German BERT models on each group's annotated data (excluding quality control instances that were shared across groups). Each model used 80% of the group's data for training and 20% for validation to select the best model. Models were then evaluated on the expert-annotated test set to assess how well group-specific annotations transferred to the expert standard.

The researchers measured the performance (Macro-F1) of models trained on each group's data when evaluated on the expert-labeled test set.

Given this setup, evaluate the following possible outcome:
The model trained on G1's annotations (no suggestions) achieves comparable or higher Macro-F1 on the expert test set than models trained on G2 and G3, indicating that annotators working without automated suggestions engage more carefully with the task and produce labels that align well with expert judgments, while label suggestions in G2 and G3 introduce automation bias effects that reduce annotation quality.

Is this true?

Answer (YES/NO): NO